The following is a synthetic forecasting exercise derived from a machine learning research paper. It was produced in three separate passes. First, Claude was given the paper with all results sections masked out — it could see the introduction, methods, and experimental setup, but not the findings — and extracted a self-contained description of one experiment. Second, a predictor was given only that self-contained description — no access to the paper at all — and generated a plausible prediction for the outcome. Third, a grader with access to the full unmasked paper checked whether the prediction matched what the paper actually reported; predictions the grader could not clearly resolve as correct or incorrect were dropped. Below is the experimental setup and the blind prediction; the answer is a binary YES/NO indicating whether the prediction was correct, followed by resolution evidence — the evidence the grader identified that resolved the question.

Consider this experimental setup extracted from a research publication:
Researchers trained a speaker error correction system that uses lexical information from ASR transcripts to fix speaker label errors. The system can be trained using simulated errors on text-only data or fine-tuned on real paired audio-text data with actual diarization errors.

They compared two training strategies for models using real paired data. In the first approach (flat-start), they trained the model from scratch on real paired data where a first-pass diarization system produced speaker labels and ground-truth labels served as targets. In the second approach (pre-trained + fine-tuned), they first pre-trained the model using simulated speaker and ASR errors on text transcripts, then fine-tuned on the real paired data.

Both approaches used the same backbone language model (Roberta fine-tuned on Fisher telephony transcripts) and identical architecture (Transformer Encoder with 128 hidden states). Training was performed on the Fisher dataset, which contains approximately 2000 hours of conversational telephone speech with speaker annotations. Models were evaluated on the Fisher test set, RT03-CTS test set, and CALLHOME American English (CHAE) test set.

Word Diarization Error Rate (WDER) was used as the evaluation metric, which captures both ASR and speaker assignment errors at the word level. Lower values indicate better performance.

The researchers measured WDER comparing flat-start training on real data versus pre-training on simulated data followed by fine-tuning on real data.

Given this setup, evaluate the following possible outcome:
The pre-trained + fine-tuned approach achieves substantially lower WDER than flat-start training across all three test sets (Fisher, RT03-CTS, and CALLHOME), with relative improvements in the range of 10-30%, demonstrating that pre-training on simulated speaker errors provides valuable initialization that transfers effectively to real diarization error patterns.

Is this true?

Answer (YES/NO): NO